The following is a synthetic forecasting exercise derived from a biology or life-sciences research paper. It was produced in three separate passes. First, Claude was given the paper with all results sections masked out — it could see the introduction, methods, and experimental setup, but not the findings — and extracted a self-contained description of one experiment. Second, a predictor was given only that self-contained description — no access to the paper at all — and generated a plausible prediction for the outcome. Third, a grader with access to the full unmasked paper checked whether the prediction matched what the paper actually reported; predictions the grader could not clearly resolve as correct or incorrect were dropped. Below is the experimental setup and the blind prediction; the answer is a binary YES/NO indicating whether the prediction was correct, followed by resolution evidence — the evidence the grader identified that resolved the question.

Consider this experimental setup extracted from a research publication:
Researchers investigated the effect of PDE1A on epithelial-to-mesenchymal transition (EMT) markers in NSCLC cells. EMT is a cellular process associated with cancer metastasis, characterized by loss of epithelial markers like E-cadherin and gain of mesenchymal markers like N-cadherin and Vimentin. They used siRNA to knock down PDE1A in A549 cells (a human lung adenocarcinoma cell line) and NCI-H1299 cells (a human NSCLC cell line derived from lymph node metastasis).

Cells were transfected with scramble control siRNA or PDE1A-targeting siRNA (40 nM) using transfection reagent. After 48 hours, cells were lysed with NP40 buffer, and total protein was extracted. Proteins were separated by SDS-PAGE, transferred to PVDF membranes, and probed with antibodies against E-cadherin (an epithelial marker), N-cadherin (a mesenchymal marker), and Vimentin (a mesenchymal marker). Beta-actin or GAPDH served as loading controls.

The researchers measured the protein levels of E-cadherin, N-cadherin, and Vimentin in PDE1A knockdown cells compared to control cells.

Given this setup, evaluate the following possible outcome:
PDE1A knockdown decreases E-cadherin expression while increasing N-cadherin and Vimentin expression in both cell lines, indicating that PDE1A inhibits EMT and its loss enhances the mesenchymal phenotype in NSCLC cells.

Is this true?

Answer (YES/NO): NO